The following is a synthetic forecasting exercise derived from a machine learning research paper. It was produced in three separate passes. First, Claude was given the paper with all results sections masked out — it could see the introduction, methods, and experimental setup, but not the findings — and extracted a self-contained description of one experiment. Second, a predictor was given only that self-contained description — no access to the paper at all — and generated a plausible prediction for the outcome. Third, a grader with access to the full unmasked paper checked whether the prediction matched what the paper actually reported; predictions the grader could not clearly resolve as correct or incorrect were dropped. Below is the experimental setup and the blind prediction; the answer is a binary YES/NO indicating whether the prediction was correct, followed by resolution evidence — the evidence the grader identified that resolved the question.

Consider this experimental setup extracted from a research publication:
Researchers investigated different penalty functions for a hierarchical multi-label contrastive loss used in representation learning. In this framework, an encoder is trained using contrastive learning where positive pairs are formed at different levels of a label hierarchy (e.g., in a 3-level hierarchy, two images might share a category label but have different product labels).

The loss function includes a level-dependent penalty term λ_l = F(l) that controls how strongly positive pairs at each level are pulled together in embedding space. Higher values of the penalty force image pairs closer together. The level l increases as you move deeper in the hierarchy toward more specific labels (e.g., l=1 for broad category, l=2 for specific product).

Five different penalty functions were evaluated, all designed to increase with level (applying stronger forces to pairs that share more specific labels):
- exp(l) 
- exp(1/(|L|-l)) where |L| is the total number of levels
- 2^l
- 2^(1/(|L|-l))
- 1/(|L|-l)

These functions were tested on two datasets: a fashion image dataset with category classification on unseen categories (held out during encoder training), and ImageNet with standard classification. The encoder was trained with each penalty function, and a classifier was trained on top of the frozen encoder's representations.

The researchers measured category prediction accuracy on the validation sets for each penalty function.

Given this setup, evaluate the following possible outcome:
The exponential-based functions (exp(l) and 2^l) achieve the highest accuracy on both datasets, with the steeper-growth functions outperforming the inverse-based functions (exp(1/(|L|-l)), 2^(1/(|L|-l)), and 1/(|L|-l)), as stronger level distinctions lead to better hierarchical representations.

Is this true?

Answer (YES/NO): NO